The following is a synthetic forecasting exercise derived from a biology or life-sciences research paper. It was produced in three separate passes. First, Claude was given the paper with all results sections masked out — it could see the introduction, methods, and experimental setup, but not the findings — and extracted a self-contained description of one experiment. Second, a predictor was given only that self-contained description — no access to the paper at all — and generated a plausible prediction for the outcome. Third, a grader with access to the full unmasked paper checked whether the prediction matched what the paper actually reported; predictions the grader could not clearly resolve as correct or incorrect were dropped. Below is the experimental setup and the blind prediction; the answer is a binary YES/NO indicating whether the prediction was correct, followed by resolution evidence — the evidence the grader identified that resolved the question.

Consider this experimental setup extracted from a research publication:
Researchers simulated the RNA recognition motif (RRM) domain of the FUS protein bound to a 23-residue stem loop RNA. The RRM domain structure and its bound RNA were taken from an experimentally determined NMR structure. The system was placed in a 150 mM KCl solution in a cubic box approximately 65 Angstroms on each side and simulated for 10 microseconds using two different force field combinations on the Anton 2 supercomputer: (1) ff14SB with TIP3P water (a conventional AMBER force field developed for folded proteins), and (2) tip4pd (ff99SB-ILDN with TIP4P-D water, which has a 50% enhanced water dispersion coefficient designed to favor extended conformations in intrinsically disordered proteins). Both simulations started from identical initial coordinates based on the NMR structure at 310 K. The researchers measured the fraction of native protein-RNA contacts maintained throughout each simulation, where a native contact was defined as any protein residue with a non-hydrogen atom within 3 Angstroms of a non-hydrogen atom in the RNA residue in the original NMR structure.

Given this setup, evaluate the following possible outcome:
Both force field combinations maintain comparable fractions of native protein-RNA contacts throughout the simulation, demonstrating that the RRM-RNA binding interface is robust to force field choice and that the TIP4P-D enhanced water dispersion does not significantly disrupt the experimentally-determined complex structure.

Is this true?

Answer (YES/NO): NO